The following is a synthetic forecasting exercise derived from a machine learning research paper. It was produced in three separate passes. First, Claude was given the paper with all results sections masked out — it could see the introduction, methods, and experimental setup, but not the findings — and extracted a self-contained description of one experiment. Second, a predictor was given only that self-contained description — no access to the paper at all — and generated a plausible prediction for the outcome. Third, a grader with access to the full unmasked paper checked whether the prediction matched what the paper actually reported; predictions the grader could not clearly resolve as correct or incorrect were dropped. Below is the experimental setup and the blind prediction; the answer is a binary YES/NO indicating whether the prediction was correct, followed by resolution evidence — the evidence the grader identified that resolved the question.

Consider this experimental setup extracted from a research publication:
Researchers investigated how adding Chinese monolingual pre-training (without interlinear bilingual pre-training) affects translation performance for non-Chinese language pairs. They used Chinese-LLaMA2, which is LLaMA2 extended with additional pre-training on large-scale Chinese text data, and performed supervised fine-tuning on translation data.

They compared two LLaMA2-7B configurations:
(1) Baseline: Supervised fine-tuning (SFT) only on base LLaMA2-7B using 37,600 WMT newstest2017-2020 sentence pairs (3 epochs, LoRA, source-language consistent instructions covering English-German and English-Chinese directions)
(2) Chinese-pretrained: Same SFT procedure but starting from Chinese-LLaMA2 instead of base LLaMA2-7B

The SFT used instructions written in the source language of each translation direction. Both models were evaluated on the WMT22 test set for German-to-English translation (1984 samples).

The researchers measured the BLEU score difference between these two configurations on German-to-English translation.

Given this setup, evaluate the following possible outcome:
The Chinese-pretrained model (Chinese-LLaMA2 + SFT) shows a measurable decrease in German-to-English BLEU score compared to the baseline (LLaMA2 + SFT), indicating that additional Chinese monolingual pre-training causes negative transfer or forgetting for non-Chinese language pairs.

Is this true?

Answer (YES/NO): YES